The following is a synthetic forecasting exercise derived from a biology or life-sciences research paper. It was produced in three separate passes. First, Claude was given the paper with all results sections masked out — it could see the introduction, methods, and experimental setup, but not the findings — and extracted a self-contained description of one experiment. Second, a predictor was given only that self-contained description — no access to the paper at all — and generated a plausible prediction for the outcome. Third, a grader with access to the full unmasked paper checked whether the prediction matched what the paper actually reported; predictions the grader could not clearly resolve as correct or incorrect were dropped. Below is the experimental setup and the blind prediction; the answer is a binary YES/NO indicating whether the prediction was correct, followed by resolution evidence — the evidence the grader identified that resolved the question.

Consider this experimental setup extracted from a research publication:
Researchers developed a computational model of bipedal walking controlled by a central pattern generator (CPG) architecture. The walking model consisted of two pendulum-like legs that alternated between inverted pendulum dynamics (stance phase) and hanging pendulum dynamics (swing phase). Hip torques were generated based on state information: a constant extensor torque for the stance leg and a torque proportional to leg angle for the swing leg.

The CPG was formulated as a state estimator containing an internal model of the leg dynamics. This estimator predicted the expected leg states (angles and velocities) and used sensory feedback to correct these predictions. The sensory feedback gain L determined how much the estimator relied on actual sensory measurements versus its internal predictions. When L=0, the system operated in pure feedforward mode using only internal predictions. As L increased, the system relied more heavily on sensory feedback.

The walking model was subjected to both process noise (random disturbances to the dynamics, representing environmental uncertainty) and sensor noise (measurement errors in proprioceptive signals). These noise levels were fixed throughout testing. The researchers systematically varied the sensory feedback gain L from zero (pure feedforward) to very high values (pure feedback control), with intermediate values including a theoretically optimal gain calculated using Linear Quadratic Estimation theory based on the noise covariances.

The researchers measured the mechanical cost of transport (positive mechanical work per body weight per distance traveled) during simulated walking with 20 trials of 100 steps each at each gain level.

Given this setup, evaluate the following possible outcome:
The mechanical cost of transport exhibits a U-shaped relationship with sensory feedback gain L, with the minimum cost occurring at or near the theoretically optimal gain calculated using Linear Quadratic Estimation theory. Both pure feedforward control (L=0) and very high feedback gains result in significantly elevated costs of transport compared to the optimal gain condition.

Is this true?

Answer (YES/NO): YES